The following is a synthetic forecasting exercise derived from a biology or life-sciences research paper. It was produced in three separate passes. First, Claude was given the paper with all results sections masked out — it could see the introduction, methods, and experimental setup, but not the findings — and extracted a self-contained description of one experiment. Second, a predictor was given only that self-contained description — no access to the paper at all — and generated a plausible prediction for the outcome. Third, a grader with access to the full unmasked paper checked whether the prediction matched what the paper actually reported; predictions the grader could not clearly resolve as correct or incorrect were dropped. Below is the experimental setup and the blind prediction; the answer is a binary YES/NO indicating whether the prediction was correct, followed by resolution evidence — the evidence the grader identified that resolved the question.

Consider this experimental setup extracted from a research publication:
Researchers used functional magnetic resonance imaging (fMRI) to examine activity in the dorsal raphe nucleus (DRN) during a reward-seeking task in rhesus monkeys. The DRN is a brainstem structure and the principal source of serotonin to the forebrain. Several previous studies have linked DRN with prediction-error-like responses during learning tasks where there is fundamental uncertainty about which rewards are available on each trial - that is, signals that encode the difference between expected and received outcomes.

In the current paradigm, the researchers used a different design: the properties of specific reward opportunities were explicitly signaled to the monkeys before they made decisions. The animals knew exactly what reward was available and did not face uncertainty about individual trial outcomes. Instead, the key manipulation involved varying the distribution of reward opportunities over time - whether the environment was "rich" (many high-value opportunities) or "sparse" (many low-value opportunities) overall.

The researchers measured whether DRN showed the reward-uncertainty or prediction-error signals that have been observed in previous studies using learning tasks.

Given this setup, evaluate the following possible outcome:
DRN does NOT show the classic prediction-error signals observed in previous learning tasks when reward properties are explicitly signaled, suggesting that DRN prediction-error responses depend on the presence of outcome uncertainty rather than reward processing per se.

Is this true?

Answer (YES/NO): YES